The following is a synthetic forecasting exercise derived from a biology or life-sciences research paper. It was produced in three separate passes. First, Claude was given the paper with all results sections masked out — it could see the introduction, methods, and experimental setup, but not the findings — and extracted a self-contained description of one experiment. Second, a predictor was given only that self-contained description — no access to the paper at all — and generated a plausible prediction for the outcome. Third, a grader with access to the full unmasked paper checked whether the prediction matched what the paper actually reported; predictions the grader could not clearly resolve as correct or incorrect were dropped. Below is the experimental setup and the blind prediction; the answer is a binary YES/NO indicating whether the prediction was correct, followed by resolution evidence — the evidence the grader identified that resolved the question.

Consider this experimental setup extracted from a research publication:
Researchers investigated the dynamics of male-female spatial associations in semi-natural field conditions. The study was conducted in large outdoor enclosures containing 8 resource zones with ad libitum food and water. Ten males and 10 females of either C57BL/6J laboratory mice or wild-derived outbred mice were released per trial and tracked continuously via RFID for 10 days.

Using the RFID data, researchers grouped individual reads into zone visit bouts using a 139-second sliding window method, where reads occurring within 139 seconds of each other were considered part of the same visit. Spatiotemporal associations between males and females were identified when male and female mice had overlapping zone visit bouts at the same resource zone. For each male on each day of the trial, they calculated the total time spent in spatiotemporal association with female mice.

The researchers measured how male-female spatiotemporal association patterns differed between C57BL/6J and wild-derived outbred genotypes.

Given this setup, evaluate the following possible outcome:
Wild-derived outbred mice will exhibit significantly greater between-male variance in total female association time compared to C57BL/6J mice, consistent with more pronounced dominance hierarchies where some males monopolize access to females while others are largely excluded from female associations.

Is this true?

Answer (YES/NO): NO